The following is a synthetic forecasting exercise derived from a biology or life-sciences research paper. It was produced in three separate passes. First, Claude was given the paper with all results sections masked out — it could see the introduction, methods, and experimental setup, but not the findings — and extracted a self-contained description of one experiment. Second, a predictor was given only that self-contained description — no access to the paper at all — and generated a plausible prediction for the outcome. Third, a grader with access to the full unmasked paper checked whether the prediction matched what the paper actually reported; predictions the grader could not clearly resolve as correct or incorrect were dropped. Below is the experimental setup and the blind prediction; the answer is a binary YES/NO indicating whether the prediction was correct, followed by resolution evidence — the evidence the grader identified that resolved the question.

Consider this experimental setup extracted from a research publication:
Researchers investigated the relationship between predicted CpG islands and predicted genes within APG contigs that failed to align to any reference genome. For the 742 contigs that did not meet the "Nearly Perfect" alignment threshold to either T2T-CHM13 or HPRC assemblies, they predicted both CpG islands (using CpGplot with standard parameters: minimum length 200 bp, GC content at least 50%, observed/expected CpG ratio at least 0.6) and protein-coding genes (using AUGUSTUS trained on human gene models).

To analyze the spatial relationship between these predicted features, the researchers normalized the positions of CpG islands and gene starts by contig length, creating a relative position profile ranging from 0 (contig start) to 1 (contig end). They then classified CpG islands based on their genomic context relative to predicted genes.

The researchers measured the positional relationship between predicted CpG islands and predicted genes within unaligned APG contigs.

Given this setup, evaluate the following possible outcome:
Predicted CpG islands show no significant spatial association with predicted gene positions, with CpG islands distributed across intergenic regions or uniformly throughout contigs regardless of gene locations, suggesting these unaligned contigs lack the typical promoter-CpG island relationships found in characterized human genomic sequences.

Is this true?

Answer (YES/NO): NO